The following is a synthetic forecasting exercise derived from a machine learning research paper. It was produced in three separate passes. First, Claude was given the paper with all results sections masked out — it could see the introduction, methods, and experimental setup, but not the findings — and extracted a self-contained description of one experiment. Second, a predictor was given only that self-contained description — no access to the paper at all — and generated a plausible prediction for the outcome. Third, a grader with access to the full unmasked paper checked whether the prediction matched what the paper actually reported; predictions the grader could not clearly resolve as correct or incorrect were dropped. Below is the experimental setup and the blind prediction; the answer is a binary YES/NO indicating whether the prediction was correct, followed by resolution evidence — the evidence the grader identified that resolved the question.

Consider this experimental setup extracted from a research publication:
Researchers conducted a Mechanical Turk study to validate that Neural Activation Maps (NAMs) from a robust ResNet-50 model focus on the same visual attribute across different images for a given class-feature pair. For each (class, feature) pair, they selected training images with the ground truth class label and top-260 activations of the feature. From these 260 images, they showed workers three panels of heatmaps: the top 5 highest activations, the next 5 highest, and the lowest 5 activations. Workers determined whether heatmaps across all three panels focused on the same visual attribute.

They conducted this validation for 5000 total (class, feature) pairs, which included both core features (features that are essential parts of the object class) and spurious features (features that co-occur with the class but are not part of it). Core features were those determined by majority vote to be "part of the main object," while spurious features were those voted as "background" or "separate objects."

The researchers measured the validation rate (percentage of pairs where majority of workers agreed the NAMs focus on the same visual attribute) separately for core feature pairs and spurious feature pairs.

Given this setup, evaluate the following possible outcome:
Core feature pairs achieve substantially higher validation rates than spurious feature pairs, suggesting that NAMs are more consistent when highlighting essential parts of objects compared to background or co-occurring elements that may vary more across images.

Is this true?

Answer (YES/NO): YES